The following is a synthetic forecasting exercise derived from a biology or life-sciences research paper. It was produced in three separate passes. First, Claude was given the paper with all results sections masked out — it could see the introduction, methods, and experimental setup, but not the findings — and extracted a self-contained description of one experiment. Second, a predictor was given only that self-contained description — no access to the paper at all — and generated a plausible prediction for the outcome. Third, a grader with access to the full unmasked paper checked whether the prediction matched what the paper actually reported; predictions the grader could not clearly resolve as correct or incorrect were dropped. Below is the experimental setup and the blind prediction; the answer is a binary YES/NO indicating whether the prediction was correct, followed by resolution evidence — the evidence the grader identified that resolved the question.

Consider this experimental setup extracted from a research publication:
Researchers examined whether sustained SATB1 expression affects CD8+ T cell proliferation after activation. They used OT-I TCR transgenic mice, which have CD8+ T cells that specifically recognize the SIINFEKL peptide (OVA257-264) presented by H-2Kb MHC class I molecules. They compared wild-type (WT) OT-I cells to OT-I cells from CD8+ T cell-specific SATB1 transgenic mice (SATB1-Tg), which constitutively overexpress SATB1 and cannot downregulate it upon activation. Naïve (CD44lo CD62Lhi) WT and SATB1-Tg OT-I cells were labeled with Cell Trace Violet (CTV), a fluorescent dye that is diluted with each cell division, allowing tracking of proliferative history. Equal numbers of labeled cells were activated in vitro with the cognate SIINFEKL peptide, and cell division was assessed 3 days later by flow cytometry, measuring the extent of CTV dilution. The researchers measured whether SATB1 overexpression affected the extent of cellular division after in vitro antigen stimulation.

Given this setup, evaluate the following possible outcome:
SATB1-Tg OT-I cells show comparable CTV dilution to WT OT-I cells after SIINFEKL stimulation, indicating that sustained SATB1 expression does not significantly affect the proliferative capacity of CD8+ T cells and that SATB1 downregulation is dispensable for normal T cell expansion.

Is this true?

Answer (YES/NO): YES